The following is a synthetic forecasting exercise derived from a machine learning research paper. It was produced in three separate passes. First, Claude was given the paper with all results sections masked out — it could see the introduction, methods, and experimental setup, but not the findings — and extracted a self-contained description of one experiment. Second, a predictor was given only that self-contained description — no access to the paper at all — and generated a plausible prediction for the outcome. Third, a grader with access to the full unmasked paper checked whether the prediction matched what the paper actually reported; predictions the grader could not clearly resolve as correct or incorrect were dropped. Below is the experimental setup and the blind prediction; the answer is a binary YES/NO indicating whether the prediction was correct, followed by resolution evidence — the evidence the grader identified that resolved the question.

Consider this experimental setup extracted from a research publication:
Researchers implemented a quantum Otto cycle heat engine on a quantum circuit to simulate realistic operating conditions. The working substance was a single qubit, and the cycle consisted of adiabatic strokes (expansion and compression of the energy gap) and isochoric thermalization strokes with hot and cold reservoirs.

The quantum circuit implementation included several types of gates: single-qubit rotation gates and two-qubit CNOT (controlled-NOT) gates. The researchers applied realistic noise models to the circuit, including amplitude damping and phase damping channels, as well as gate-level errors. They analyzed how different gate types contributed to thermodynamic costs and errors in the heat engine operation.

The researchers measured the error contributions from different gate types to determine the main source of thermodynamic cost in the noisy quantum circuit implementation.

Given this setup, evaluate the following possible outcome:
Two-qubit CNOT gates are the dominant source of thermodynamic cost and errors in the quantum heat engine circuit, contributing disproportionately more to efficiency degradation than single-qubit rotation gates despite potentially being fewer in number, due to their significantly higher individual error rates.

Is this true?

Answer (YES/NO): YES